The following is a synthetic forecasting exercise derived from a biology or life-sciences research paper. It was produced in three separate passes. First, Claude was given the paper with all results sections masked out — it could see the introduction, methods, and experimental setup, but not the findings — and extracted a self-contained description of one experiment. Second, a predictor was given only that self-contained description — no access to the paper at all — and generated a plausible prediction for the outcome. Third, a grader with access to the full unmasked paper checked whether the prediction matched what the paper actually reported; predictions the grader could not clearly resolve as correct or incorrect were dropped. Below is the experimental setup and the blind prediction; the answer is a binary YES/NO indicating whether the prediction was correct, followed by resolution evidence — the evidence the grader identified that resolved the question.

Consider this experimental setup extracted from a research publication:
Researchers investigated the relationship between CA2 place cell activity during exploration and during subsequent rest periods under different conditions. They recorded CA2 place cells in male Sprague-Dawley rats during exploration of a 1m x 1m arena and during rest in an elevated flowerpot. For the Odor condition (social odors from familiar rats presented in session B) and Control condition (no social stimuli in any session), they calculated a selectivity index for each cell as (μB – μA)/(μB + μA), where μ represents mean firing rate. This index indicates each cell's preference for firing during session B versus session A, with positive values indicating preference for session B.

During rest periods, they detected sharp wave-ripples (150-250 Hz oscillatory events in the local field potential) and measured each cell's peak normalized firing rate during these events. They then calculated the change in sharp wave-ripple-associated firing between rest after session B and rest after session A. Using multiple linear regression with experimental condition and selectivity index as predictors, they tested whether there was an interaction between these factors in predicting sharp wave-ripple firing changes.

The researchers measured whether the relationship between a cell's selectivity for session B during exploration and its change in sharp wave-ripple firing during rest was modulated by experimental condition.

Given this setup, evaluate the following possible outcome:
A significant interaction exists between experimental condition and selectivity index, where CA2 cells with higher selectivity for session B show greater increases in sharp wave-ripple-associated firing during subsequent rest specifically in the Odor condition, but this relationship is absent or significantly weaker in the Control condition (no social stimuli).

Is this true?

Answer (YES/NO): YES